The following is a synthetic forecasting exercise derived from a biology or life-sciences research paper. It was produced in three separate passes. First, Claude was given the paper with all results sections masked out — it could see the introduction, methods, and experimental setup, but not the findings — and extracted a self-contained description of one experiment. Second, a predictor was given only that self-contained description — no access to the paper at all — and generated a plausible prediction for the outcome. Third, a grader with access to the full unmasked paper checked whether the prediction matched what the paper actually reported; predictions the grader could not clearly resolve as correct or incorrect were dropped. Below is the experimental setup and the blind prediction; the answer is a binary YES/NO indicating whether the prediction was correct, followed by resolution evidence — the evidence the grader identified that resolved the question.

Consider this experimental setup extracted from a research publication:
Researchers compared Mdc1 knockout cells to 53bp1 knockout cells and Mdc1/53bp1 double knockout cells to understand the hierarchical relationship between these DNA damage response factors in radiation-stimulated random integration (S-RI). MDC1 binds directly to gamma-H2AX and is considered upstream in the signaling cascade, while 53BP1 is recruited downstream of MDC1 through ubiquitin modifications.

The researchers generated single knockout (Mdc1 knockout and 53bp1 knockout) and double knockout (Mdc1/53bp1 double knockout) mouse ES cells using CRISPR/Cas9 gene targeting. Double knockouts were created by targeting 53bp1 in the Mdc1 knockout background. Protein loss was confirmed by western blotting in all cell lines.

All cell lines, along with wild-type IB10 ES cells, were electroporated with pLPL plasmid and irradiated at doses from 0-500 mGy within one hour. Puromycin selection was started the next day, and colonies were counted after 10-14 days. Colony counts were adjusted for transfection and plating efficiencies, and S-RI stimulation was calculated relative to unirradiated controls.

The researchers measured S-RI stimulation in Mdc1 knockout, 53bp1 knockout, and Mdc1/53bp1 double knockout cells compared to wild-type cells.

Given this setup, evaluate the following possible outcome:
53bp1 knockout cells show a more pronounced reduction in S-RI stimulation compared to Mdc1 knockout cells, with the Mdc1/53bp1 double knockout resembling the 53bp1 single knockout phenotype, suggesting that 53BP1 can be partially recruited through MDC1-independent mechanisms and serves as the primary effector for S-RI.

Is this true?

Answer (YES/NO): NO